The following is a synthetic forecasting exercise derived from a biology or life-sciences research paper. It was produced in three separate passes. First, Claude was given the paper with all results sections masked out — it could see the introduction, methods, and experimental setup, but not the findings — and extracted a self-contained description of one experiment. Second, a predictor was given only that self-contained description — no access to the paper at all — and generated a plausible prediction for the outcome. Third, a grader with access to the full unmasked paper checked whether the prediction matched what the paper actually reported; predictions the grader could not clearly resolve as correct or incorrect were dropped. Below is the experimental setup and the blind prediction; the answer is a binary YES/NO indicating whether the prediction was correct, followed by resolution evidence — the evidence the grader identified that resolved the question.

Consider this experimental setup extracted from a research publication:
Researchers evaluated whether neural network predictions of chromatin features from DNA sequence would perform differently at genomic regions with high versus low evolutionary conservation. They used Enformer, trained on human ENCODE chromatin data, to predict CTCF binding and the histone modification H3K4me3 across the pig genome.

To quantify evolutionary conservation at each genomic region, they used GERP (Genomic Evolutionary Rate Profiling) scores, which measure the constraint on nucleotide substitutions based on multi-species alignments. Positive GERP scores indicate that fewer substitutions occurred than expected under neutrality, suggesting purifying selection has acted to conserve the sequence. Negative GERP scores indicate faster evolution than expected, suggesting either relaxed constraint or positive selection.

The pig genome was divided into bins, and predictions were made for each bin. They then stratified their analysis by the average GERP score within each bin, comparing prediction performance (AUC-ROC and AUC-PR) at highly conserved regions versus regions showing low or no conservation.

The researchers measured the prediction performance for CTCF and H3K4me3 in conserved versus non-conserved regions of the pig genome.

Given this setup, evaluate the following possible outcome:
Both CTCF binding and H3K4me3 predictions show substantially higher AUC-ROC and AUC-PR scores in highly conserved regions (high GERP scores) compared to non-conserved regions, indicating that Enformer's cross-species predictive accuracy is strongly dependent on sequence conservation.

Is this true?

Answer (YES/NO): NO